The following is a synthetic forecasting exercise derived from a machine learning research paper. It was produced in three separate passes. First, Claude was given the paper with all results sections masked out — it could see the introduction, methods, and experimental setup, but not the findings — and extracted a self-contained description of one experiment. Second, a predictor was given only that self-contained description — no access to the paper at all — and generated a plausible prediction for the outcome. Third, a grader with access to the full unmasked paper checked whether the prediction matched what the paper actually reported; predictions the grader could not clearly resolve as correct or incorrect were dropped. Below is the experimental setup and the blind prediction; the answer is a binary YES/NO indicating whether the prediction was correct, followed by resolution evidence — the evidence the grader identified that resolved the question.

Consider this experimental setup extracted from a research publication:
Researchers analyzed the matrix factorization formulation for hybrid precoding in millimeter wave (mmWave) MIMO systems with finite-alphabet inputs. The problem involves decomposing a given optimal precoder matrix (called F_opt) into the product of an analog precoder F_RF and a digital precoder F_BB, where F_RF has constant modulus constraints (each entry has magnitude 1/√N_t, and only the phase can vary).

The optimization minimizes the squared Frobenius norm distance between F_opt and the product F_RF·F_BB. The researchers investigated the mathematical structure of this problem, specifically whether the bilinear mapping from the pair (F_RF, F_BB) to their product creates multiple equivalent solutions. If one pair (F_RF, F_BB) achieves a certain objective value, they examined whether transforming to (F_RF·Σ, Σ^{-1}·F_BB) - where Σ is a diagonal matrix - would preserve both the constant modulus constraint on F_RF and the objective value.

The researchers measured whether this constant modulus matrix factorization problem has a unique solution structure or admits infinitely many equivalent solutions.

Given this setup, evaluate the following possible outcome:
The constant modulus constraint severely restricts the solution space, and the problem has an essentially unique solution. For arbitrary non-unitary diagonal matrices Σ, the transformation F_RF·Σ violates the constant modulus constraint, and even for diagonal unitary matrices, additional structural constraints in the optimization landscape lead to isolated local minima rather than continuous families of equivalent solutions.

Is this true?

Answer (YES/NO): NO